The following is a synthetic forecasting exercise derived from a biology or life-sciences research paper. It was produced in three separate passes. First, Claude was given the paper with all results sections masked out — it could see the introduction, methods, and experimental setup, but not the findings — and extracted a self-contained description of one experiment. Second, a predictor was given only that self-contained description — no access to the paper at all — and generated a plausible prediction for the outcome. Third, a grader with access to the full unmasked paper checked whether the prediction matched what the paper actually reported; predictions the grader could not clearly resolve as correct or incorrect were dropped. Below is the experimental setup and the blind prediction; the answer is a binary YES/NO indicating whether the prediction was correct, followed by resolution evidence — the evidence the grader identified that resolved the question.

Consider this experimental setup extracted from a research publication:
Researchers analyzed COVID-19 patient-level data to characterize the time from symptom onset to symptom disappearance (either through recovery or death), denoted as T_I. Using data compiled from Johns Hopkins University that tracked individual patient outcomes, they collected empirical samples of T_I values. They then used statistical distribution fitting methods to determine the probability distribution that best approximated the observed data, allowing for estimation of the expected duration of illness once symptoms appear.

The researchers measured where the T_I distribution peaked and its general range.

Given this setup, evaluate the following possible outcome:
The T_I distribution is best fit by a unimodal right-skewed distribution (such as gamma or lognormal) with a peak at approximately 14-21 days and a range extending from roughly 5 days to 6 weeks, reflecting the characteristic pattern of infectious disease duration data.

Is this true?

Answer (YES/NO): NO